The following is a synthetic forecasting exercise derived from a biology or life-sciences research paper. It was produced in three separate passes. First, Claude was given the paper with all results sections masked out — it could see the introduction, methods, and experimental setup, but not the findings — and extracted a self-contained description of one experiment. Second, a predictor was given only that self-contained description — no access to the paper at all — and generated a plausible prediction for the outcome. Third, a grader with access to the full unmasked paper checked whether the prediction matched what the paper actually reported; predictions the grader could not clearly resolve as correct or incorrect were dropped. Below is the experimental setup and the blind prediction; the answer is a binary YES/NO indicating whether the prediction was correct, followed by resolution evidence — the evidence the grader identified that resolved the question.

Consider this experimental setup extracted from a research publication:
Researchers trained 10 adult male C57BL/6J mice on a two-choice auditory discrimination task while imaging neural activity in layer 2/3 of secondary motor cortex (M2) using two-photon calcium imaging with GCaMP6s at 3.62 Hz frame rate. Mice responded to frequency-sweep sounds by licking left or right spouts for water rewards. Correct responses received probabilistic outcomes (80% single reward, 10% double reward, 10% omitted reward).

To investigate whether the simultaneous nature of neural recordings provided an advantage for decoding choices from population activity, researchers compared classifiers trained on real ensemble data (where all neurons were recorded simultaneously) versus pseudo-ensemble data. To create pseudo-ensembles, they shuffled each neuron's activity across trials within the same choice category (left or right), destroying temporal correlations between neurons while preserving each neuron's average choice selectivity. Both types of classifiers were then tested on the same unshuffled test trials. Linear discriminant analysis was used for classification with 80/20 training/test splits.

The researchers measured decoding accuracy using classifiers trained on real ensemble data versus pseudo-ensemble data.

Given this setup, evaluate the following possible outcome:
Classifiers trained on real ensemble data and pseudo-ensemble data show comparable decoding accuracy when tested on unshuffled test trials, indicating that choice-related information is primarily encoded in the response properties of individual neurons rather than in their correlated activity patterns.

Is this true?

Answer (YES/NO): NO